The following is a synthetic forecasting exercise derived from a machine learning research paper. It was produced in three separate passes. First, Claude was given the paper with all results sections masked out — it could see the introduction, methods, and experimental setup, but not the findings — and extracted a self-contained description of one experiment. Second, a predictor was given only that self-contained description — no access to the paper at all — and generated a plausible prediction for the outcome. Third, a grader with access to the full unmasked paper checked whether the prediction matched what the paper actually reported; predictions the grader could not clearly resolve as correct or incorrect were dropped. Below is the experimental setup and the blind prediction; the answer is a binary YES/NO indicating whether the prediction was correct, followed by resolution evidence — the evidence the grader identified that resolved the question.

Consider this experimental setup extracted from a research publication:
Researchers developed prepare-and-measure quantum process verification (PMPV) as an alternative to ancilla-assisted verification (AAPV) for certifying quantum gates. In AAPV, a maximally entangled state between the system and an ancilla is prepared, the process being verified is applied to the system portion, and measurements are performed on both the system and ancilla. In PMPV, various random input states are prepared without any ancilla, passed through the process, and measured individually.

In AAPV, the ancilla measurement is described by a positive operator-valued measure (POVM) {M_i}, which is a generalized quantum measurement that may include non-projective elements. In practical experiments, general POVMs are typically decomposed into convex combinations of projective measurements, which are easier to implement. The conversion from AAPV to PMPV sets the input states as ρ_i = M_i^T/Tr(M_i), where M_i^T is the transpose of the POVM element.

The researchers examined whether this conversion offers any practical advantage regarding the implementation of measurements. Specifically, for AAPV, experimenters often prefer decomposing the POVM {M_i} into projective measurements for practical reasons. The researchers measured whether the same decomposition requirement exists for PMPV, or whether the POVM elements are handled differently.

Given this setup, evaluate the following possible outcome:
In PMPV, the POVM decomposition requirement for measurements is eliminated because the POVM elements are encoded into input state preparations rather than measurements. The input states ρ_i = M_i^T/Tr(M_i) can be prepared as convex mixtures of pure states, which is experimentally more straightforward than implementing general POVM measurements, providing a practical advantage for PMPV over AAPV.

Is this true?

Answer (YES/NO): NO